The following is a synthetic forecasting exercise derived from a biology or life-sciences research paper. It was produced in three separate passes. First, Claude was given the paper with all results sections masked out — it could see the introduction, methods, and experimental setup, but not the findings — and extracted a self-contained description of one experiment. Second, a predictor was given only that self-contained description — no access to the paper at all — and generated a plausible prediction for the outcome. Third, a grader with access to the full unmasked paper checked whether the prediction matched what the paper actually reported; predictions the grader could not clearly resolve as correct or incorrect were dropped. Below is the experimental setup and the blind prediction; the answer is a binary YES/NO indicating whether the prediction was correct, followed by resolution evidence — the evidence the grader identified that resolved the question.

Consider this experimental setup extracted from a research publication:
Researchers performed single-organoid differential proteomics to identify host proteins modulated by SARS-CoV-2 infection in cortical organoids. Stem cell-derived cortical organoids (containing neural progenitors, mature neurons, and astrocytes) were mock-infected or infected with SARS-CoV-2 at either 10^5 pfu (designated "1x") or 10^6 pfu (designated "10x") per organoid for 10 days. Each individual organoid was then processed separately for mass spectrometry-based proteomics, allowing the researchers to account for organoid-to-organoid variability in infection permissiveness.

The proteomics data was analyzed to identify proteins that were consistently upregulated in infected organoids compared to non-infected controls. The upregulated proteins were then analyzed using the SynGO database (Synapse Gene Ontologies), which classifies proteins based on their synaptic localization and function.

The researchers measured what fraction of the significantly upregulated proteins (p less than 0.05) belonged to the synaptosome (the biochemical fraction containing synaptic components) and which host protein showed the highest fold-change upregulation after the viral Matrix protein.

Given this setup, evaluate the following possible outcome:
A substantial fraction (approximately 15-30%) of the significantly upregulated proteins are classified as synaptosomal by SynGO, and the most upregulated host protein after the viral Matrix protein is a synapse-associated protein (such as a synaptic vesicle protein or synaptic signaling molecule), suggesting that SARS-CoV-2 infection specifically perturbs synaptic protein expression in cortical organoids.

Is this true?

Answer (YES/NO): NO